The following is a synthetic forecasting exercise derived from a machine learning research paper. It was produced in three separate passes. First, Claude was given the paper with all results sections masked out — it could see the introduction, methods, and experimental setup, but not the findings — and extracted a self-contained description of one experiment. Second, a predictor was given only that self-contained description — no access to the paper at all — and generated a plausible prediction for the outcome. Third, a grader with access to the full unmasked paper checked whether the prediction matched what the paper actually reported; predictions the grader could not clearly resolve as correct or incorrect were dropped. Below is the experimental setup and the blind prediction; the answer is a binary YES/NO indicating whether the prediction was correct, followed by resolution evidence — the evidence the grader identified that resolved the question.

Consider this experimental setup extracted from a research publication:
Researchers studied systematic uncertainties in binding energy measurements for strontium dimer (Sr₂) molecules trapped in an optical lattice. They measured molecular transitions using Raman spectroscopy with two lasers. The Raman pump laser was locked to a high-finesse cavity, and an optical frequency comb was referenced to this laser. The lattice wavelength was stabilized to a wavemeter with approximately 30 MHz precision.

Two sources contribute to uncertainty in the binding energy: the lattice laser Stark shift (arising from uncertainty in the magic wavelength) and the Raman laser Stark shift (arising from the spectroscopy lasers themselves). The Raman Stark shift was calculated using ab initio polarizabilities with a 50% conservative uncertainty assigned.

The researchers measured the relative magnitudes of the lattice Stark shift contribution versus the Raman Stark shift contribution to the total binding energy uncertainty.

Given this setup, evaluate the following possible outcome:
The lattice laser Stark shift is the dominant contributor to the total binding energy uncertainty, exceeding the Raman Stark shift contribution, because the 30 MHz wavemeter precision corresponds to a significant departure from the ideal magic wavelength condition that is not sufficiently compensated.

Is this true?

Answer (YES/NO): YES